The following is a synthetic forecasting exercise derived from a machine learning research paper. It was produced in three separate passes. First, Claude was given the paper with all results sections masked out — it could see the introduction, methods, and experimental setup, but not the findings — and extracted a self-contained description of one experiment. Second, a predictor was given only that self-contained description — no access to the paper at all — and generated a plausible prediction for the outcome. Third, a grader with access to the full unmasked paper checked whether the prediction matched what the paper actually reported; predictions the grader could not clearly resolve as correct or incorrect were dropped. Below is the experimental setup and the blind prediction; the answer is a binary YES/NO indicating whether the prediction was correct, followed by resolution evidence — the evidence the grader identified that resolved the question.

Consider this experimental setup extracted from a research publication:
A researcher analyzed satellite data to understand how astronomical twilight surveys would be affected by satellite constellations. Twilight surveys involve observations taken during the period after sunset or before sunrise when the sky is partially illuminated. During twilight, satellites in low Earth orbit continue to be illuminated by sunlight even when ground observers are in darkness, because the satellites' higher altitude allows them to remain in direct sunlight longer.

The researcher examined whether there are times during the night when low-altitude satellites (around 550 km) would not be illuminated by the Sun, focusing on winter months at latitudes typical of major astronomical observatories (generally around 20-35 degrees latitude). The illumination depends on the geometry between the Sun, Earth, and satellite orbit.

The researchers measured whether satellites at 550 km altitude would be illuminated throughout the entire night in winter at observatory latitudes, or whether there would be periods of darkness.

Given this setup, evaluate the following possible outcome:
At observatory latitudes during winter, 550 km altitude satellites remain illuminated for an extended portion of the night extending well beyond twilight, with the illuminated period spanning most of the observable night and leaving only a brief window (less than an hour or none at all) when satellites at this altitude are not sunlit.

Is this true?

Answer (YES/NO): NO